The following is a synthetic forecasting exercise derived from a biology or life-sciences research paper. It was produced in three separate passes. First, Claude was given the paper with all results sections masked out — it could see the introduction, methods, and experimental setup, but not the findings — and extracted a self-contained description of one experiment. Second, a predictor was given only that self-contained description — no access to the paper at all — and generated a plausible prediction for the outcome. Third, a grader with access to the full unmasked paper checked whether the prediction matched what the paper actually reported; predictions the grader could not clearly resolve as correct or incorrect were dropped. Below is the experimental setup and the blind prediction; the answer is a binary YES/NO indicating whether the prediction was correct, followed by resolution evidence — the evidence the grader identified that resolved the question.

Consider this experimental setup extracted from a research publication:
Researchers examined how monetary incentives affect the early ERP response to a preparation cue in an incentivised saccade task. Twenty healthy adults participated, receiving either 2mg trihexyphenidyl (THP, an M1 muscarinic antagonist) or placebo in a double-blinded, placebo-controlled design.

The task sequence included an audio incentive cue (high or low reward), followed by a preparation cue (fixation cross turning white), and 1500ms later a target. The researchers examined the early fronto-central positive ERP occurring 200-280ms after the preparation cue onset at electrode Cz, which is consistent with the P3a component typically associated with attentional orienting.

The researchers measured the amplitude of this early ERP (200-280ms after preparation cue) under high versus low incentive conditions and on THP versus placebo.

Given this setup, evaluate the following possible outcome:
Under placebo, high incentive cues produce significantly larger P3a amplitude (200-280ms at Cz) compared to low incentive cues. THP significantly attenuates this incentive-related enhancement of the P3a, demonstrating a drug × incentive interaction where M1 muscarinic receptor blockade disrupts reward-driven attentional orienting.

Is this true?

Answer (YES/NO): NO